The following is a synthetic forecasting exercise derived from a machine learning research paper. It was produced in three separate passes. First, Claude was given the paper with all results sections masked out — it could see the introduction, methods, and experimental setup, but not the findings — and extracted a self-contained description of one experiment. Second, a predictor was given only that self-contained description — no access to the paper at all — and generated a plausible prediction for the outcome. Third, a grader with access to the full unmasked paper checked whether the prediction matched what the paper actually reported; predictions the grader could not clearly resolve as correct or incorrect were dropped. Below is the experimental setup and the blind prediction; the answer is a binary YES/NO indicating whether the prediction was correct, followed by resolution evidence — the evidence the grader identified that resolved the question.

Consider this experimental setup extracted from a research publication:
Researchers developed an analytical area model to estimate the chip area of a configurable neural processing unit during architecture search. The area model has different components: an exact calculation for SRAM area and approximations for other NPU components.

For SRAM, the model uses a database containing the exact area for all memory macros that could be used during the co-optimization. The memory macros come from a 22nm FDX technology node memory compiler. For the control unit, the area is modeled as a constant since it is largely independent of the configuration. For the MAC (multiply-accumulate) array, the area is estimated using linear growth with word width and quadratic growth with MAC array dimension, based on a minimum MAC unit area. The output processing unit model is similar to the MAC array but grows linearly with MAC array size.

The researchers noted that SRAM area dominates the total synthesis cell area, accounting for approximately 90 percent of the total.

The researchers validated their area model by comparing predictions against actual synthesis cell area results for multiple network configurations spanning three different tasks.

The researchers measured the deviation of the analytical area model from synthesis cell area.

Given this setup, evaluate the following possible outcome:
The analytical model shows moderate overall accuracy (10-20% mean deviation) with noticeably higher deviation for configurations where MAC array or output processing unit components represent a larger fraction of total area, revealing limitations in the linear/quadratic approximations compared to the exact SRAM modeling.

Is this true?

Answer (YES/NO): NO